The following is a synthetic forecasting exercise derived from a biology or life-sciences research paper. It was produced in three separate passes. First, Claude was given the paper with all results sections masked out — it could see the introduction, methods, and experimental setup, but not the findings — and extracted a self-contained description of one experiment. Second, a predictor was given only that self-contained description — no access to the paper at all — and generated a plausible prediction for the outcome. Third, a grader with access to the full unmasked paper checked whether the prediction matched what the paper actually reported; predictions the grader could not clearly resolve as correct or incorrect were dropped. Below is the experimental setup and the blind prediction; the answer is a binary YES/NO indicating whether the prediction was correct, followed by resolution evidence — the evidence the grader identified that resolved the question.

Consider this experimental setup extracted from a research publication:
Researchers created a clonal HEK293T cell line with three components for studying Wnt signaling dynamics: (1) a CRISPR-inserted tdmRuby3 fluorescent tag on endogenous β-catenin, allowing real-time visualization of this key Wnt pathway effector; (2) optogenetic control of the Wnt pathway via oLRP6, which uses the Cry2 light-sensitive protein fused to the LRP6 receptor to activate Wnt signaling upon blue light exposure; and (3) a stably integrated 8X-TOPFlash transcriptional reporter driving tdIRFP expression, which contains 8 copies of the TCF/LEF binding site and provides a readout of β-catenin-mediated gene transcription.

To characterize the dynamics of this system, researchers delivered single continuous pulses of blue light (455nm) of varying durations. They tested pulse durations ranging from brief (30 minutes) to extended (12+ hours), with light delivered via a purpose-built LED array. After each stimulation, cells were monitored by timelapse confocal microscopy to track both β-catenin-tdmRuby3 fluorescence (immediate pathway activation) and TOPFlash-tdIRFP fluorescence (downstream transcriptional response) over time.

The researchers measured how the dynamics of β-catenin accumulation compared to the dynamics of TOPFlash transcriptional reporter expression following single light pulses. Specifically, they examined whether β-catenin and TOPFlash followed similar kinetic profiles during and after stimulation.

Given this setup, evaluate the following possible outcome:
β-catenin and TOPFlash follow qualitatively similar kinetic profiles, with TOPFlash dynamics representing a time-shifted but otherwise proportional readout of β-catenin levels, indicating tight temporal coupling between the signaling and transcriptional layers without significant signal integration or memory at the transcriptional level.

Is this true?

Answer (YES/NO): NO